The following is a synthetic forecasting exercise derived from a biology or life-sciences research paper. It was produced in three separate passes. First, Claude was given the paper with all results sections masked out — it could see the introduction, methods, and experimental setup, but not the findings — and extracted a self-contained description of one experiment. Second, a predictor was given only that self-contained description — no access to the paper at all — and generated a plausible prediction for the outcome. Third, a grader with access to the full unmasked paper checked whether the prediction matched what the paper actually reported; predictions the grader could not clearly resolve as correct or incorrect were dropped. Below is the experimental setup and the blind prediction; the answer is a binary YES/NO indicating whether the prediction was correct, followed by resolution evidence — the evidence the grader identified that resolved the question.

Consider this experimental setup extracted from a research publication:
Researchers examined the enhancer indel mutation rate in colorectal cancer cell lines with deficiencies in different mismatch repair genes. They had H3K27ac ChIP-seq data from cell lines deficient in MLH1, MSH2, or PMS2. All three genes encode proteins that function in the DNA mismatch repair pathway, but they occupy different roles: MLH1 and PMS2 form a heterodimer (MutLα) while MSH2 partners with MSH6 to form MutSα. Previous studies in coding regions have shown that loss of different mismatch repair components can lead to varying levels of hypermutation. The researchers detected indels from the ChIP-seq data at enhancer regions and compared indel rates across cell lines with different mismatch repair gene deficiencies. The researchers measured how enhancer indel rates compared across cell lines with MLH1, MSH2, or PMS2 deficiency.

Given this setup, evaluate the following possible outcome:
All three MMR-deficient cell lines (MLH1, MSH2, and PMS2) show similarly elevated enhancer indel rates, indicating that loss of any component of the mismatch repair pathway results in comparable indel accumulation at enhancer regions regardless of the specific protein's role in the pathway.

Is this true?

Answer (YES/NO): NO